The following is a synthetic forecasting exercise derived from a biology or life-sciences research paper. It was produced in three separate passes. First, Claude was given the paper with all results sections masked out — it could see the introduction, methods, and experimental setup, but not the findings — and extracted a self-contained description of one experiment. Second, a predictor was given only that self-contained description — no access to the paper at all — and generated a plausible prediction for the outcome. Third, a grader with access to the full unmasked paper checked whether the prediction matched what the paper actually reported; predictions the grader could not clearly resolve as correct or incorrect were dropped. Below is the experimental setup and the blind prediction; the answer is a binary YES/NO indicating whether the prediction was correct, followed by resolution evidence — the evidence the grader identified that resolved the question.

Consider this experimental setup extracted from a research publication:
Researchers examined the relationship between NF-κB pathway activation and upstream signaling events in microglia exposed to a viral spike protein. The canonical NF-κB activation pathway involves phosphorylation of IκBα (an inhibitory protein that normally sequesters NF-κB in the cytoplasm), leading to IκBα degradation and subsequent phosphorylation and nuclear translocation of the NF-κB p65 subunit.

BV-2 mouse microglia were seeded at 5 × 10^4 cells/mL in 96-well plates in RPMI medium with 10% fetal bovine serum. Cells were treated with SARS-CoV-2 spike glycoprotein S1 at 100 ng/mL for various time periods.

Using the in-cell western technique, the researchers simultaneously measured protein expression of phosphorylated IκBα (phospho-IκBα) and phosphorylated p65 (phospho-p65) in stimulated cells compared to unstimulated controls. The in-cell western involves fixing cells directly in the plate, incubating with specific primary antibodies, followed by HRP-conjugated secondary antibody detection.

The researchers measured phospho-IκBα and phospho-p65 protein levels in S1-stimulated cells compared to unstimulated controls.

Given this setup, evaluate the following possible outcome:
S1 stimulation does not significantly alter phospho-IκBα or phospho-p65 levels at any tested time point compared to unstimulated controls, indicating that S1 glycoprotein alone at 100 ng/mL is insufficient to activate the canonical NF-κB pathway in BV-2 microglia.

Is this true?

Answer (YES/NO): NO